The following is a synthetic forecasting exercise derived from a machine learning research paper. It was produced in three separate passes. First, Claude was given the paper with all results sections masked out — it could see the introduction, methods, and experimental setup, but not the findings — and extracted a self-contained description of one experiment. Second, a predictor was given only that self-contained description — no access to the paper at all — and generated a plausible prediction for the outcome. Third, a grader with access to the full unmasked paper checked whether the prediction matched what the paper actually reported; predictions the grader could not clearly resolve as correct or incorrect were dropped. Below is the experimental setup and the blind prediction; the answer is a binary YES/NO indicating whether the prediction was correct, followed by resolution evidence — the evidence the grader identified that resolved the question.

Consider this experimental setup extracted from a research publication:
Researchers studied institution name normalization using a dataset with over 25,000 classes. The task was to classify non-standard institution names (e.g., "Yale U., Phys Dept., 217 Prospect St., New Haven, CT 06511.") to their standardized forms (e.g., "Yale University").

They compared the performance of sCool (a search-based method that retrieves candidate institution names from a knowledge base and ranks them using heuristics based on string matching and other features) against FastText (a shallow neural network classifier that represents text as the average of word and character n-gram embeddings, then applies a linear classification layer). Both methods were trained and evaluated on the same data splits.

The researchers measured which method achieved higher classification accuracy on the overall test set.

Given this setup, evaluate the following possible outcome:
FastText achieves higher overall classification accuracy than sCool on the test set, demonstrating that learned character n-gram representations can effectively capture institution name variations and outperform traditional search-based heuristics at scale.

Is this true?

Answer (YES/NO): NO